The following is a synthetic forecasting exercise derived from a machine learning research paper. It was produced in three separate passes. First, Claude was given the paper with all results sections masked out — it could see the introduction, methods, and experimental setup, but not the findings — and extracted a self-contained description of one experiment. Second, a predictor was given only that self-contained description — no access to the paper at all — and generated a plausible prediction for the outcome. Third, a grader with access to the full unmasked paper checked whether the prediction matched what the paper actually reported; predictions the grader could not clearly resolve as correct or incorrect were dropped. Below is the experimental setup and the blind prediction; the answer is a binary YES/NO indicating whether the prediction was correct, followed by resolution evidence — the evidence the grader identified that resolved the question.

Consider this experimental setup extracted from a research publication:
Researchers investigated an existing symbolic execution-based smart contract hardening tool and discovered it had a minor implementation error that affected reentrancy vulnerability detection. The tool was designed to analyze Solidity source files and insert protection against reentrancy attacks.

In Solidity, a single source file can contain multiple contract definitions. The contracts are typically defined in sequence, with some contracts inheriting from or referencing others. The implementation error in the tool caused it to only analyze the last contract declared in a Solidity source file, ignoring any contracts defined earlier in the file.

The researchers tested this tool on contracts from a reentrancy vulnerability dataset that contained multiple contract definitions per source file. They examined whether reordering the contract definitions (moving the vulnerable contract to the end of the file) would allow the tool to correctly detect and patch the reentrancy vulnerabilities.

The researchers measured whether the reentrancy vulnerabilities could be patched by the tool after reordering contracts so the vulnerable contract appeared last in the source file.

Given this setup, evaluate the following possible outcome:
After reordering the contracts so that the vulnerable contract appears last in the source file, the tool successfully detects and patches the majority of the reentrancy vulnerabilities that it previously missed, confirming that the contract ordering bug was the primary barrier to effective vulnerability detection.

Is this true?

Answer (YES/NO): YES